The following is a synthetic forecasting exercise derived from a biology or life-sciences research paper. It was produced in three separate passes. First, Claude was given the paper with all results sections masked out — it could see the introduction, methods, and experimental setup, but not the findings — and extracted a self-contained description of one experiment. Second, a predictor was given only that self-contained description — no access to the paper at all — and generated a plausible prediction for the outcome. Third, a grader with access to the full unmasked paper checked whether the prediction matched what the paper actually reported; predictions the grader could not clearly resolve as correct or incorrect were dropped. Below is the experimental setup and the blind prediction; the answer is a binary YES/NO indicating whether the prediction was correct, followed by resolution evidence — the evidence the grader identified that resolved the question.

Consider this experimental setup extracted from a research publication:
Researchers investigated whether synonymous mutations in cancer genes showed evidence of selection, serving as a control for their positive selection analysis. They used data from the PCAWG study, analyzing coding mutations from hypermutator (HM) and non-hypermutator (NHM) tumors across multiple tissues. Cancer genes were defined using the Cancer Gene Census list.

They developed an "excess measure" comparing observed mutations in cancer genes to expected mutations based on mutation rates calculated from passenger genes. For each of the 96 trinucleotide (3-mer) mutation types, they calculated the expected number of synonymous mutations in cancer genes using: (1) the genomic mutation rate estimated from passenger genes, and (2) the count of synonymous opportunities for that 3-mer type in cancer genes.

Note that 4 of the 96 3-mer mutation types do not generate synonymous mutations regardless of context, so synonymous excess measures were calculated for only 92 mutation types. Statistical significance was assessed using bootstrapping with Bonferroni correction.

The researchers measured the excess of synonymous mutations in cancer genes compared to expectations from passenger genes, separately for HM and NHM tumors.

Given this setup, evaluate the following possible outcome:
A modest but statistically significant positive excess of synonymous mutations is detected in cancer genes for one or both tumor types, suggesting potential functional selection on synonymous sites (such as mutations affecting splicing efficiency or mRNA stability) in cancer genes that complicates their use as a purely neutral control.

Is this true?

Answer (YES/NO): NO